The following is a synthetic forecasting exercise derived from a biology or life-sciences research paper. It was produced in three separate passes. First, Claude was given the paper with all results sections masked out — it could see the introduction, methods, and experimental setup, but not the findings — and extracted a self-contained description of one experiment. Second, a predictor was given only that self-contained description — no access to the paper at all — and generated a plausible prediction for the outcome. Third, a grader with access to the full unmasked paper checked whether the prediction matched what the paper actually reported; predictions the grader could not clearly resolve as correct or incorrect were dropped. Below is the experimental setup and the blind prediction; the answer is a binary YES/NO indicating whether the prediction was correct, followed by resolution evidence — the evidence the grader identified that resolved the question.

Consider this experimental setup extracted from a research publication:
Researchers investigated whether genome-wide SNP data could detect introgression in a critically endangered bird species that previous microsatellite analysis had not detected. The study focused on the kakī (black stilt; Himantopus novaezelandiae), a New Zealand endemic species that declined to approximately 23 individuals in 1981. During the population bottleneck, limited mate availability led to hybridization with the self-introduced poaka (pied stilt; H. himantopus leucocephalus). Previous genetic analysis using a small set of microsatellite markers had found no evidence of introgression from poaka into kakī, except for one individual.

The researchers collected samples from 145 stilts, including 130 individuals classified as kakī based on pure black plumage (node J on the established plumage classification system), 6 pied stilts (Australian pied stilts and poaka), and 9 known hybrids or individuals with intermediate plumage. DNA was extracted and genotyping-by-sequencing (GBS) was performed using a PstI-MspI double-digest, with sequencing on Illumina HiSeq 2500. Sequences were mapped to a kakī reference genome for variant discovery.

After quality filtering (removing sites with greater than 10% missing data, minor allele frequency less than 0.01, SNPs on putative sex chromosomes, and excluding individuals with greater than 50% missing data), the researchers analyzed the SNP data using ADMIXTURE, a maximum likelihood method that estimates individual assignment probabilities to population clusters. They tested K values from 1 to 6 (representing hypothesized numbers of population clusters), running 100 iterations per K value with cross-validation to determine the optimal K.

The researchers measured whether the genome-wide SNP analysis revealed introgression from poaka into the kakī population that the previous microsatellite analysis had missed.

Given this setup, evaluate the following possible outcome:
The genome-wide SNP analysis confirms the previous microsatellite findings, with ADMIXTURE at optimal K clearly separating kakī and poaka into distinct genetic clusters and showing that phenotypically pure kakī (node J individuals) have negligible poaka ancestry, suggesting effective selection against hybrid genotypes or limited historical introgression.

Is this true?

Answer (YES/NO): YES